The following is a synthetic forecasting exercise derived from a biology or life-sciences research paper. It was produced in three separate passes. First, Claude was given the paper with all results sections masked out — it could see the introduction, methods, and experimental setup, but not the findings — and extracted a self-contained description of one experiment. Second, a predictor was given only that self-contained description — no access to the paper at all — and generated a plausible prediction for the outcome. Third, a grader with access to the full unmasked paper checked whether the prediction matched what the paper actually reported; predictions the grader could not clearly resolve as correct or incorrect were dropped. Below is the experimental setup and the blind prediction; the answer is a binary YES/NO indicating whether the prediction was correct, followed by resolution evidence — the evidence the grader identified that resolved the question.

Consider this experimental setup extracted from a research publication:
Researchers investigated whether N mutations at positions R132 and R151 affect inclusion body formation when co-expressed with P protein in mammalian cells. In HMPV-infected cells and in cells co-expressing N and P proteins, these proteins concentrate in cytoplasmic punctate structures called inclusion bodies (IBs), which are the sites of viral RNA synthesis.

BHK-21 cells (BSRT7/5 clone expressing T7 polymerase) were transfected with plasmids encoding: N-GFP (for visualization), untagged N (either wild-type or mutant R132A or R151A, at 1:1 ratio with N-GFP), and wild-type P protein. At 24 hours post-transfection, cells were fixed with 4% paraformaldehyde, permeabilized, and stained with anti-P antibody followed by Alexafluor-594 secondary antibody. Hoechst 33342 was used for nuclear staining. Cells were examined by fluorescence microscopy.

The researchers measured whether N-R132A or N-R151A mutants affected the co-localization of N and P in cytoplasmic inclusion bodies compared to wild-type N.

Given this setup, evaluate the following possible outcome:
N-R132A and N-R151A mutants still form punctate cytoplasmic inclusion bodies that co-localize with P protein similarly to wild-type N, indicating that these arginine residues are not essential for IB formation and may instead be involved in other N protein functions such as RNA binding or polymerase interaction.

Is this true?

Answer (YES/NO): NO